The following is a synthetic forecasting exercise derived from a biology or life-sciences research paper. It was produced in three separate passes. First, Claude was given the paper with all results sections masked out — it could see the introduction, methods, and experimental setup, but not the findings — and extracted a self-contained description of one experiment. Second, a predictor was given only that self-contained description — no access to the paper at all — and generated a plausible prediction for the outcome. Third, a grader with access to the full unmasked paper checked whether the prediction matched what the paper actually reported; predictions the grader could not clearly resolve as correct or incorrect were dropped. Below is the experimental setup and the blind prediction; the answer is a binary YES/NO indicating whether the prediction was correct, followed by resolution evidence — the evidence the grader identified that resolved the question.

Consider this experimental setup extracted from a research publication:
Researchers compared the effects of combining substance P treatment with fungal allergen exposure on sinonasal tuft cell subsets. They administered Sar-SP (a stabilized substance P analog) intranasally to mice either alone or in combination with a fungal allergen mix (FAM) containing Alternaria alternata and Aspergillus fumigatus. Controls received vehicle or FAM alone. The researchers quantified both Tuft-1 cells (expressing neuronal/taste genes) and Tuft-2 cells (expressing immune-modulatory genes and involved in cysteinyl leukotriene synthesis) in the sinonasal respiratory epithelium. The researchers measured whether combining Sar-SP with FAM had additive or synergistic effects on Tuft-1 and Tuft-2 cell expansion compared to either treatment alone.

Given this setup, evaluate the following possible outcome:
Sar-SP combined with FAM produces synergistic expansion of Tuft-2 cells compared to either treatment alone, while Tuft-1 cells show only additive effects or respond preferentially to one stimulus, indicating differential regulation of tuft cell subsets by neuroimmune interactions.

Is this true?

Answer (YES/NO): YES